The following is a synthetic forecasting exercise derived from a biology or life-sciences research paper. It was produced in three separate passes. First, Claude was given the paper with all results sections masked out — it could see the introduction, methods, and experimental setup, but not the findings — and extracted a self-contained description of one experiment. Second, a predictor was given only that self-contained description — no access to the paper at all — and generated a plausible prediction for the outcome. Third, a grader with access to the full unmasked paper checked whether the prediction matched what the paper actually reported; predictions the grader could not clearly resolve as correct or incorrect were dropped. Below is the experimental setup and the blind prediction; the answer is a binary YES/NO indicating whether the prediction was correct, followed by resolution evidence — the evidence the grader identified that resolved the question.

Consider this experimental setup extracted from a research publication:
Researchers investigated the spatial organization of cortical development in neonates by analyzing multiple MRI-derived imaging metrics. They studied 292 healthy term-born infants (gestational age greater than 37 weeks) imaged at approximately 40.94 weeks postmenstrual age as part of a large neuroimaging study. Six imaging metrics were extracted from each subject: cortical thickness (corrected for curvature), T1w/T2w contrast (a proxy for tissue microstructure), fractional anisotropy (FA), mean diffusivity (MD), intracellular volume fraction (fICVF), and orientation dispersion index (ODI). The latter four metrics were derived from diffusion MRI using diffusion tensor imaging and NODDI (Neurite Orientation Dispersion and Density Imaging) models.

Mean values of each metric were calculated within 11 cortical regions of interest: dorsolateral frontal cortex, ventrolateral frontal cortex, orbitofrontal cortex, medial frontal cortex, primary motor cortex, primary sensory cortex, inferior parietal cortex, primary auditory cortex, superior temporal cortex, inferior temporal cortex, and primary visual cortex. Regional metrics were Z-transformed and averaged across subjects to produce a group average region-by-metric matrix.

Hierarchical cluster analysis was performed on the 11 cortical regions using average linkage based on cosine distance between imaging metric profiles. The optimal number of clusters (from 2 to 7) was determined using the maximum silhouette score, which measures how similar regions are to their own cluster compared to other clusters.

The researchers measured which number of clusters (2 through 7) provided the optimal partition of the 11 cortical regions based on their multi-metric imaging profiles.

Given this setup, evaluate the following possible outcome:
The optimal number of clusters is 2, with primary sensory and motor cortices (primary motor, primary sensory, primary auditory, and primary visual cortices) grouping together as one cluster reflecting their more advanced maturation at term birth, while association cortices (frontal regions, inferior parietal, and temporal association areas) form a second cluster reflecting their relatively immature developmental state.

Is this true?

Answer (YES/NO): NO